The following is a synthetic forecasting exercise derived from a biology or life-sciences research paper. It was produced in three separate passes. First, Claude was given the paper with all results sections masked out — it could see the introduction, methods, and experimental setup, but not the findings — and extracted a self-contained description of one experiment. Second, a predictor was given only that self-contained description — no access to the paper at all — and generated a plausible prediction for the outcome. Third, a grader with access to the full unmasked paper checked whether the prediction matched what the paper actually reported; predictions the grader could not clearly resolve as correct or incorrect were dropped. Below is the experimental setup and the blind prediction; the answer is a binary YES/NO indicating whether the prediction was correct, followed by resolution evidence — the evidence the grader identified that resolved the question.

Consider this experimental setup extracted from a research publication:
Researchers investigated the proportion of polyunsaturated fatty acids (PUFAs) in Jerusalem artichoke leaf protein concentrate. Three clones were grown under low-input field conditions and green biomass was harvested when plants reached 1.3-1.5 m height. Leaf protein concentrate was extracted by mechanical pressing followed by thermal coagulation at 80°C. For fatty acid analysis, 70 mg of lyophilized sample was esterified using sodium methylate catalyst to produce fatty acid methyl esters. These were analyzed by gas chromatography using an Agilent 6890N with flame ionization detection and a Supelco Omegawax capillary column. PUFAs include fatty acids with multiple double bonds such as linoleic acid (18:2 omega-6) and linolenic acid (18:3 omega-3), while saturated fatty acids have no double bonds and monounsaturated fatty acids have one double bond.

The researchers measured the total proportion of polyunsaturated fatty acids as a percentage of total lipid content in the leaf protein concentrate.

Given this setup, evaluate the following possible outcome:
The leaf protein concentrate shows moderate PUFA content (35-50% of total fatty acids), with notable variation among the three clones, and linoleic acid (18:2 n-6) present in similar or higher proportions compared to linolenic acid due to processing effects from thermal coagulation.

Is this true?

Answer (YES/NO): NO